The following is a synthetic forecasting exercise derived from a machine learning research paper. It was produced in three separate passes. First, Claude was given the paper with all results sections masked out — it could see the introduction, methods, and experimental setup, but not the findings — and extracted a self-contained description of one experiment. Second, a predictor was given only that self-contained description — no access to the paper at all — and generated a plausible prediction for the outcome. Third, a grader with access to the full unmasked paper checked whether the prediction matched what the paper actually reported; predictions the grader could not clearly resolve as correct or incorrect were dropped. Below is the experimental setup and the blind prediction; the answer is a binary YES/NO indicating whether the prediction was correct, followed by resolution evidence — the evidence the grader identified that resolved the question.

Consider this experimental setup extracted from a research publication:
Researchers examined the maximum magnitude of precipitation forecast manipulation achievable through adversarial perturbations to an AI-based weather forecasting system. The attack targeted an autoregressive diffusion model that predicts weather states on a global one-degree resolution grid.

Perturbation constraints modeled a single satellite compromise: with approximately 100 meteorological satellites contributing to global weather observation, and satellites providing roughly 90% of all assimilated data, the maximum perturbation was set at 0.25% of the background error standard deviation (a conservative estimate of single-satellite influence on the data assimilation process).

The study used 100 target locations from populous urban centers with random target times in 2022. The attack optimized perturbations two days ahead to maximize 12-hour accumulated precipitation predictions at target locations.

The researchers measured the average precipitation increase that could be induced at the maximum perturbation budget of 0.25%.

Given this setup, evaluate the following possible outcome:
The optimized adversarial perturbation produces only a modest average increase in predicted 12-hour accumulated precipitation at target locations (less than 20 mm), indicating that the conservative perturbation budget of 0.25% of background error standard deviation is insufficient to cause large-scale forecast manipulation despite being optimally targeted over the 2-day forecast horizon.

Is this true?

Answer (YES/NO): NO